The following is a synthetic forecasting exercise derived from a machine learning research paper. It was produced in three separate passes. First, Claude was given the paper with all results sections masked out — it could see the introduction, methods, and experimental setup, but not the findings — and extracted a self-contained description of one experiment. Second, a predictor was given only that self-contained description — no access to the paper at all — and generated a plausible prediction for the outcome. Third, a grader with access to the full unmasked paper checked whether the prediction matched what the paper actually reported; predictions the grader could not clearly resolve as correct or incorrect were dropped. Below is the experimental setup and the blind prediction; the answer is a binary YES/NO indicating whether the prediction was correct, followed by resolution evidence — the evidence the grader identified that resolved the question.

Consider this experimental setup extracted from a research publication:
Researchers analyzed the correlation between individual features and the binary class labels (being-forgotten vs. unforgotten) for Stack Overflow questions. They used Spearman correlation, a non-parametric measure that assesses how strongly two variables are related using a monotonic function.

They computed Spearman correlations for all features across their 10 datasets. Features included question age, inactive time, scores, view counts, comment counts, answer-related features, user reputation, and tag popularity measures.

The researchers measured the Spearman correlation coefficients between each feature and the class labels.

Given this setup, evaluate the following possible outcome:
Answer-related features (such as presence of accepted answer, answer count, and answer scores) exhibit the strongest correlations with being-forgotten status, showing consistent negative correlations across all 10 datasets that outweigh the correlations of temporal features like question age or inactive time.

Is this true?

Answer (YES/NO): NO